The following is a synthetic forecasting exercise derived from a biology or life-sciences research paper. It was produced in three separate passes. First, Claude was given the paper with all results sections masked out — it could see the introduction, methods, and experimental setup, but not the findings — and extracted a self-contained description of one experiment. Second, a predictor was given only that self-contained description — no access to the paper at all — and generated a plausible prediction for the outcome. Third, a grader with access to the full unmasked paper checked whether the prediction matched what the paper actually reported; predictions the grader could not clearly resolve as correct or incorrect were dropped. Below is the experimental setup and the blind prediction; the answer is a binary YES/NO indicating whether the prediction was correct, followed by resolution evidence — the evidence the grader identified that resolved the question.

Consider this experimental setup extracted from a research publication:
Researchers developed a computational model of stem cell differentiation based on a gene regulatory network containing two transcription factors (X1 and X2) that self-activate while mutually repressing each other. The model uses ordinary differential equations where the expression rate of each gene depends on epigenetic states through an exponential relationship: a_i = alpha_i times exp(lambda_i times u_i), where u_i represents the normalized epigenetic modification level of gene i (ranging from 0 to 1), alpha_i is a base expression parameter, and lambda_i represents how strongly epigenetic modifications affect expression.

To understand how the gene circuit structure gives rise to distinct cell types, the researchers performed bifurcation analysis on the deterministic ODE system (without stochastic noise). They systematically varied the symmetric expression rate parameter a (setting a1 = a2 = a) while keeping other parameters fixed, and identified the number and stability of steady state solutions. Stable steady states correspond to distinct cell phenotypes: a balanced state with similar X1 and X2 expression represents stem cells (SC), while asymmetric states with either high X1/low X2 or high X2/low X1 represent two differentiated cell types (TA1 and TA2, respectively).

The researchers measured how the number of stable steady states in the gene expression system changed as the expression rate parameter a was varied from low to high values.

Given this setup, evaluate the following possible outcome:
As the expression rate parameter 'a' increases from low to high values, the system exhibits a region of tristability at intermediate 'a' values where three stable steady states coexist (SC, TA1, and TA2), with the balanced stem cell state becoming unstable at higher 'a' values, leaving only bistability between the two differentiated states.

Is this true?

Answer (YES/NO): NO